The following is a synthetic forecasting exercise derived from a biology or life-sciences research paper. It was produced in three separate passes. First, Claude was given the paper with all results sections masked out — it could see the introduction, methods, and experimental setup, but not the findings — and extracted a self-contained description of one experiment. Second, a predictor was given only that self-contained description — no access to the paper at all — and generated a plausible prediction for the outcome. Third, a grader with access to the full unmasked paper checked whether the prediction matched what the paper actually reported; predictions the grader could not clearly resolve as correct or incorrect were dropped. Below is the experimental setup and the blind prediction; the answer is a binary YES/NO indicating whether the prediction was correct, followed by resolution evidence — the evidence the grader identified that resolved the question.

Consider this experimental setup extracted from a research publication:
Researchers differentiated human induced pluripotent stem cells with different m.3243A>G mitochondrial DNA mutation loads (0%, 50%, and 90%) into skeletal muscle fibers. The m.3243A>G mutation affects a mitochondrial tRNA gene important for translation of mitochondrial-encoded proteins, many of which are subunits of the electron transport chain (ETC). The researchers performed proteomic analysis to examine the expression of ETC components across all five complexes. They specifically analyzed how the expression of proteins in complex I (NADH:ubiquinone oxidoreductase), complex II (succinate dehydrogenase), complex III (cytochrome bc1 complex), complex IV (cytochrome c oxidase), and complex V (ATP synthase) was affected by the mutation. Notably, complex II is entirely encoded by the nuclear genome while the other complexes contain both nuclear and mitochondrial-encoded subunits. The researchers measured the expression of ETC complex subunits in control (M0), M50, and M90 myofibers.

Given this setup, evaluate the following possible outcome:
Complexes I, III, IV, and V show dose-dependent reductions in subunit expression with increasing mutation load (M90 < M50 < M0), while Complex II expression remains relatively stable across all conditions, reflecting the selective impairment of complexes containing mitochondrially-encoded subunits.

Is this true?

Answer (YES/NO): NO